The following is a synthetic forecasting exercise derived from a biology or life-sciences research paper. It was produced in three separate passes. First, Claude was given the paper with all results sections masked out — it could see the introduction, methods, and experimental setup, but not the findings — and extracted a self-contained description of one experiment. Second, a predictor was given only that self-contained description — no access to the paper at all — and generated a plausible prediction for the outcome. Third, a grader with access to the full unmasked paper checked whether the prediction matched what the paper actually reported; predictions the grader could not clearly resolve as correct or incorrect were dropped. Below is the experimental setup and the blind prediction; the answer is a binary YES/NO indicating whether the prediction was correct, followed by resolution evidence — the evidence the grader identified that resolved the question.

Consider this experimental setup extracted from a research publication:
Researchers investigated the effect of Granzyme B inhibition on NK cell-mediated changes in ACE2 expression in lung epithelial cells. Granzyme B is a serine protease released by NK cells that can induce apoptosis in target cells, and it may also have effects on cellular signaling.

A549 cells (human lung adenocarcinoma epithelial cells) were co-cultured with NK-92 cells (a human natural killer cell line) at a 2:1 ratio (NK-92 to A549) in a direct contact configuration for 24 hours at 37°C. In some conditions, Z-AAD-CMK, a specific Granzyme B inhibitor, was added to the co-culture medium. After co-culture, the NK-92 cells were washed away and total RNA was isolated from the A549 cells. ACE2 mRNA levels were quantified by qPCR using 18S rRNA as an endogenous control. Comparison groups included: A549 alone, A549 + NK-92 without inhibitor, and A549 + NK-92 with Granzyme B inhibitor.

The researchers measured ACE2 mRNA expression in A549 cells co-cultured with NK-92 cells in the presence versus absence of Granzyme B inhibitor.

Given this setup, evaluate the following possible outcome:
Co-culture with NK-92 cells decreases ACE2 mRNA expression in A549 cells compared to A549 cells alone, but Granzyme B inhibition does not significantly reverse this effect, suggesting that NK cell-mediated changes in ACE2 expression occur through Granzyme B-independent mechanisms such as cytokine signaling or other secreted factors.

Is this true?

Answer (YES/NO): NO